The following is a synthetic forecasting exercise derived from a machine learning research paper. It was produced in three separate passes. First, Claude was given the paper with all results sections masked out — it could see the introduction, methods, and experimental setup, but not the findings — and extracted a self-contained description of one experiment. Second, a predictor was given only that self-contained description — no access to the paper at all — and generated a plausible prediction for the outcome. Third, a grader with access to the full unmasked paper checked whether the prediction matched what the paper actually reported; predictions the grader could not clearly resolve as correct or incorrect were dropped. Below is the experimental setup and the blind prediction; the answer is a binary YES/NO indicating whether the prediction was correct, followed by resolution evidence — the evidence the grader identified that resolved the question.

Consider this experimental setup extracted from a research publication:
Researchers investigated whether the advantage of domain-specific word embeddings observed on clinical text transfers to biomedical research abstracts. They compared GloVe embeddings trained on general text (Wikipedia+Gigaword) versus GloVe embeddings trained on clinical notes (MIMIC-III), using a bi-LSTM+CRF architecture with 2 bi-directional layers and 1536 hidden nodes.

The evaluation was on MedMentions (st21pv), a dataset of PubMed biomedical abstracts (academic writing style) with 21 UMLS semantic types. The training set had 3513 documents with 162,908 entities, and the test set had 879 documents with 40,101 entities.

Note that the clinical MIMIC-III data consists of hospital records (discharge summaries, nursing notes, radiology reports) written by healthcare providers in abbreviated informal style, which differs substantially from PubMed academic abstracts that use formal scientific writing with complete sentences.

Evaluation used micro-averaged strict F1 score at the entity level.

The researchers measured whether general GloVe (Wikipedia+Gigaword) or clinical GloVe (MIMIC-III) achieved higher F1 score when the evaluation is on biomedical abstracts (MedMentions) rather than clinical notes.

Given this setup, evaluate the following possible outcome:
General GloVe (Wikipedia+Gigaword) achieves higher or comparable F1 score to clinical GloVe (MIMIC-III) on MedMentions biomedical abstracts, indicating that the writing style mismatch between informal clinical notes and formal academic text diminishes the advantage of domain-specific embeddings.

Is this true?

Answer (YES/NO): YES